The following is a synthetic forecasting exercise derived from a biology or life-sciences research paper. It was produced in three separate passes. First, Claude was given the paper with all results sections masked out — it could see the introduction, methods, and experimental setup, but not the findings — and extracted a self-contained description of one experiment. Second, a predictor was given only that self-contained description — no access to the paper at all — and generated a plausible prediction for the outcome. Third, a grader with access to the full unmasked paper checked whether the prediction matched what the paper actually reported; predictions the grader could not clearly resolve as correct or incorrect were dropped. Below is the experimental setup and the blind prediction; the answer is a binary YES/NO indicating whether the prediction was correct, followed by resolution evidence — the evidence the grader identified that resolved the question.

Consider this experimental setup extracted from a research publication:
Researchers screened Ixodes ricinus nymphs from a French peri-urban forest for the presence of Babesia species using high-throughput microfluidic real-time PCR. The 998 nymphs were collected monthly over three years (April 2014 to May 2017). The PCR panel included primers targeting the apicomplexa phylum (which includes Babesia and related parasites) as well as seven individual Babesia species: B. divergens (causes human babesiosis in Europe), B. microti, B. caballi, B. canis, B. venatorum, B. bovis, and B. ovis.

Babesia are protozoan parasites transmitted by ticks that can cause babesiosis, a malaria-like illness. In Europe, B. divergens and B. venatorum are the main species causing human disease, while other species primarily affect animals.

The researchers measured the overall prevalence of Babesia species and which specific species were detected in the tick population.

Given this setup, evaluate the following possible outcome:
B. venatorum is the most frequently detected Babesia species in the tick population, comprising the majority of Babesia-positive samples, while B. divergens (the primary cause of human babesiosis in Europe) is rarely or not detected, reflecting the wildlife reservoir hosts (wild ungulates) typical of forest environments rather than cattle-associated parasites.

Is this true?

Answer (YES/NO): YES